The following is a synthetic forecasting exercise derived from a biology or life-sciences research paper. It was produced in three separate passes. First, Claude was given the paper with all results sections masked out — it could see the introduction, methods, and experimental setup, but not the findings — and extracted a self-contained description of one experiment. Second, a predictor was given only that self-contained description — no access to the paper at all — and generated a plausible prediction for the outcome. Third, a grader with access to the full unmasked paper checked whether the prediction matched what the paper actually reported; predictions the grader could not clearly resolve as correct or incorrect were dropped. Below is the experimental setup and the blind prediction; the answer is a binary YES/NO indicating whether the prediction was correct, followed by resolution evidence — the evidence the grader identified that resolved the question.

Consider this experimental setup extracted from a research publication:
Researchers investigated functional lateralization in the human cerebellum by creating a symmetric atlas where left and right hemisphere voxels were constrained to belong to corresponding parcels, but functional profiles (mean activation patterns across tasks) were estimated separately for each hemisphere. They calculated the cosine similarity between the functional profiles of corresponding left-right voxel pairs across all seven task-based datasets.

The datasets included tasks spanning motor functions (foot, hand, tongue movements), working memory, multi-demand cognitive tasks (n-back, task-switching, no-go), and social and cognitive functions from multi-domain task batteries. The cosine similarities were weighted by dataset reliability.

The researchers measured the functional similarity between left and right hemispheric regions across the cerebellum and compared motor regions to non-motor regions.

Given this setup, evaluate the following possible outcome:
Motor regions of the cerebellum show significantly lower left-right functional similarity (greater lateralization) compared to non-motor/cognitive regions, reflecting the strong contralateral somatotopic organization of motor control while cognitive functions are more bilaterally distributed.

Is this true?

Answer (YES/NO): NO